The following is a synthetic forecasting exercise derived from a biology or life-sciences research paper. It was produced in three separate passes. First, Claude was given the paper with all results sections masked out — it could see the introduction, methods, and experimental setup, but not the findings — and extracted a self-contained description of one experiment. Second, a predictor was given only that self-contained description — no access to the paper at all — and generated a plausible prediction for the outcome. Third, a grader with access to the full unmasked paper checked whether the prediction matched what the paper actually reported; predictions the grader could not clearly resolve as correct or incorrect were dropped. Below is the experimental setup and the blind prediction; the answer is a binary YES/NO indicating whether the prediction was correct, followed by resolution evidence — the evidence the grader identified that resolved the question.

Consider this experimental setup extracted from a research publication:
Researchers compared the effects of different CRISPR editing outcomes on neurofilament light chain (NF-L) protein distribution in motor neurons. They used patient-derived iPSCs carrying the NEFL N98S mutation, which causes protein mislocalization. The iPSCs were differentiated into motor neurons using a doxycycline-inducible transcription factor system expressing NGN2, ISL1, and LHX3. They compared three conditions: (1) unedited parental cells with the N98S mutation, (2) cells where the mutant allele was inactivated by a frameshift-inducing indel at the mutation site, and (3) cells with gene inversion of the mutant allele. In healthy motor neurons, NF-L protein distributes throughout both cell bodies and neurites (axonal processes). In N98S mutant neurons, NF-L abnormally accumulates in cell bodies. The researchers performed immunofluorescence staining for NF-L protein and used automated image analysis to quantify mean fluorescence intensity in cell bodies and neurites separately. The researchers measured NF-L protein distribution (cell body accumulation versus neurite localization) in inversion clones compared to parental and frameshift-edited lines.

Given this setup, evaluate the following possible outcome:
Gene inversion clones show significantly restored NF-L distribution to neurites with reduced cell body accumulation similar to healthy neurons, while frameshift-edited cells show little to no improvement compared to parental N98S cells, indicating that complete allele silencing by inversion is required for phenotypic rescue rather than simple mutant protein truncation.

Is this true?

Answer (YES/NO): NO